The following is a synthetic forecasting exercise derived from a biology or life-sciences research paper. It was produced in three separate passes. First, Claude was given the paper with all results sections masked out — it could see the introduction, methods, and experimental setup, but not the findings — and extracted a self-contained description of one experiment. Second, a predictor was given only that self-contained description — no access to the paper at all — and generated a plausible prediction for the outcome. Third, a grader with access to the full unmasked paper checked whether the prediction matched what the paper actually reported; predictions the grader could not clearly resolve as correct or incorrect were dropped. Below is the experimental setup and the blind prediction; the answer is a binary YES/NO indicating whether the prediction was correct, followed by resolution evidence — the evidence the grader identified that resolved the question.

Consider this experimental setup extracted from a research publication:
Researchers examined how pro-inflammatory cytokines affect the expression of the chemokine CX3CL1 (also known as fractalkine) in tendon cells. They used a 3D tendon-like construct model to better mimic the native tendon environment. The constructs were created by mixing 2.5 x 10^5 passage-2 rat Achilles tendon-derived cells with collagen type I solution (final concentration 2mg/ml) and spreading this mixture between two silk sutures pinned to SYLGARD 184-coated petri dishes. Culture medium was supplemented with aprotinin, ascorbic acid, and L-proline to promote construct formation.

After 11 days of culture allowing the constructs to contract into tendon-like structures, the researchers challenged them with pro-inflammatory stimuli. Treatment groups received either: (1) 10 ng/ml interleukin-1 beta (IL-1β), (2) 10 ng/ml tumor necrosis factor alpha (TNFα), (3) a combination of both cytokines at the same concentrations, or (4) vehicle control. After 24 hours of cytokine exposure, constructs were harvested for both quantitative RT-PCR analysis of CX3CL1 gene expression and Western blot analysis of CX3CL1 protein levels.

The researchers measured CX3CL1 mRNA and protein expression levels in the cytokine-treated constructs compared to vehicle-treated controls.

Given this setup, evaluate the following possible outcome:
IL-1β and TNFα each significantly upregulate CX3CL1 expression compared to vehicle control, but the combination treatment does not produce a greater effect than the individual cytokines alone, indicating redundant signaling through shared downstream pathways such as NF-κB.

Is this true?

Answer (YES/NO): NO